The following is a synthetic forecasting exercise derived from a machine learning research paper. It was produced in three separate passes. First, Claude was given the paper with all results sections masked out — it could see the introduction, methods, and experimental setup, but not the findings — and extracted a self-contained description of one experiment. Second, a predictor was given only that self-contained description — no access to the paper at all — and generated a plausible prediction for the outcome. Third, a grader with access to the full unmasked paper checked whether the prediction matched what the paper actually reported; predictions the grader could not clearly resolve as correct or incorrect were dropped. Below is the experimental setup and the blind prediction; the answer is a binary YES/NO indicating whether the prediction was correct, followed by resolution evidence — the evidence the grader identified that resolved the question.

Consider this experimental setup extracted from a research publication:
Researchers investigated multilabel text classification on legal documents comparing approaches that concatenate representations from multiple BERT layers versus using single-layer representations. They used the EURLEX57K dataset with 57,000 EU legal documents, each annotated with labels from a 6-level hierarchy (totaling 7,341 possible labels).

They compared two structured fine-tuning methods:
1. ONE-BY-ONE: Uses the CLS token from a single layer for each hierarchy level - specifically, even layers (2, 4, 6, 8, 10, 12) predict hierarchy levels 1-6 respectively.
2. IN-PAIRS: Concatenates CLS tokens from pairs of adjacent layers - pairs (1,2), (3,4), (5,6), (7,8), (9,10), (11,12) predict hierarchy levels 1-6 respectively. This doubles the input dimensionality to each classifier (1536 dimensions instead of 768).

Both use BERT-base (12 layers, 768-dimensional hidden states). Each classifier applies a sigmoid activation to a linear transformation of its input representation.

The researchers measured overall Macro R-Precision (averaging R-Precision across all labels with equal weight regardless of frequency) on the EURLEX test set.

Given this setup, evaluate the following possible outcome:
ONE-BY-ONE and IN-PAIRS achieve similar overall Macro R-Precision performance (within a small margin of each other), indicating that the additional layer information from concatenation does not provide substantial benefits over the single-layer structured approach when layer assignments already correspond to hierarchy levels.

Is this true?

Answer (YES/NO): YES